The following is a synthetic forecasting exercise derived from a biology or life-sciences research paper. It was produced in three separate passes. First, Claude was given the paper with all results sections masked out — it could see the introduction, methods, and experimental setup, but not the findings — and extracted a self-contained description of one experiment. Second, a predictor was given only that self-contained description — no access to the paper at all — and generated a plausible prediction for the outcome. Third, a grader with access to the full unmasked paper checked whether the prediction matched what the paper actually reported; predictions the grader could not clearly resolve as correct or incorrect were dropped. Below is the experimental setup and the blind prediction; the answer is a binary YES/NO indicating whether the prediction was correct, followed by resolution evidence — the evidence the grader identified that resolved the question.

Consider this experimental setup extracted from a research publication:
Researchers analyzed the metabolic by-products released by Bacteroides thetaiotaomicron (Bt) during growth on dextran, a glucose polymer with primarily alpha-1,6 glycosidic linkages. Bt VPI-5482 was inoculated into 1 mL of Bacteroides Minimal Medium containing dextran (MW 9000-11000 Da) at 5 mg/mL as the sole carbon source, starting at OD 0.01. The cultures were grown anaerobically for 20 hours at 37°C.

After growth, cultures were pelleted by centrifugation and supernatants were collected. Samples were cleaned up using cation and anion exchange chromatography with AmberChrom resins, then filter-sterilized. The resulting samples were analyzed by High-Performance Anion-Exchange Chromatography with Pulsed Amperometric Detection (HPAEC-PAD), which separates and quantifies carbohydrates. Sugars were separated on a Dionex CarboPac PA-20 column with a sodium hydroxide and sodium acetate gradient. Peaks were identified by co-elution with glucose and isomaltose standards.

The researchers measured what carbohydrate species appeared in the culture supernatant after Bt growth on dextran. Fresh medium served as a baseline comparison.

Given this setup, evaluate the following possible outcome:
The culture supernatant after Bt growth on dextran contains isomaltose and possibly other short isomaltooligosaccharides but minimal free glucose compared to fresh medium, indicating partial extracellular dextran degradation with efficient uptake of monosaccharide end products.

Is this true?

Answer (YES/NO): NO